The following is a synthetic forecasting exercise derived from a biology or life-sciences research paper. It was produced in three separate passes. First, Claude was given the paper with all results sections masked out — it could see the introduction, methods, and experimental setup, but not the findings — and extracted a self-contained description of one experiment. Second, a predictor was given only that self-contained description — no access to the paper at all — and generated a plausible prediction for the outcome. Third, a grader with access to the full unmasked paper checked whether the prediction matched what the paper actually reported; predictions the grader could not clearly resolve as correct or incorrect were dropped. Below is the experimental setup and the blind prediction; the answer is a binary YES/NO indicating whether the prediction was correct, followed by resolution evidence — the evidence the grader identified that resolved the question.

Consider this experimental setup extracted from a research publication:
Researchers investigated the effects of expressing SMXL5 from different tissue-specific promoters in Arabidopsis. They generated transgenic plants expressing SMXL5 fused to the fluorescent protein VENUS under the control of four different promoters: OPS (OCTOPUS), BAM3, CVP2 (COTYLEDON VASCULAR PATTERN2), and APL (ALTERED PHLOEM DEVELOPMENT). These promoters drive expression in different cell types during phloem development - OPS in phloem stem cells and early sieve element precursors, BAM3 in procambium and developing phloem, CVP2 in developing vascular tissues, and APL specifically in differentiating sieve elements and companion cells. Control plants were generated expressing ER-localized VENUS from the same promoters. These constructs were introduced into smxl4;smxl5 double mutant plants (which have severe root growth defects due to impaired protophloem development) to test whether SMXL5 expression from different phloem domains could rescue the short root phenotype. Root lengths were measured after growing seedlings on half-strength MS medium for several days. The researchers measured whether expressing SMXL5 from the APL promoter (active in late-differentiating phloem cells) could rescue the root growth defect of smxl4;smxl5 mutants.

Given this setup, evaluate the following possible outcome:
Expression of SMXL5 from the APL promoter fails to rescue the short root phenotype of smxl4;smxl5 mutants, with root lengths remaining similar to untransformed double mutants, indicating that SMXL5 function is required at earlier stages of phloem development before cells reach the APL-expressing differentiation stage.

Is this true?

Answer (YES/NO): YES